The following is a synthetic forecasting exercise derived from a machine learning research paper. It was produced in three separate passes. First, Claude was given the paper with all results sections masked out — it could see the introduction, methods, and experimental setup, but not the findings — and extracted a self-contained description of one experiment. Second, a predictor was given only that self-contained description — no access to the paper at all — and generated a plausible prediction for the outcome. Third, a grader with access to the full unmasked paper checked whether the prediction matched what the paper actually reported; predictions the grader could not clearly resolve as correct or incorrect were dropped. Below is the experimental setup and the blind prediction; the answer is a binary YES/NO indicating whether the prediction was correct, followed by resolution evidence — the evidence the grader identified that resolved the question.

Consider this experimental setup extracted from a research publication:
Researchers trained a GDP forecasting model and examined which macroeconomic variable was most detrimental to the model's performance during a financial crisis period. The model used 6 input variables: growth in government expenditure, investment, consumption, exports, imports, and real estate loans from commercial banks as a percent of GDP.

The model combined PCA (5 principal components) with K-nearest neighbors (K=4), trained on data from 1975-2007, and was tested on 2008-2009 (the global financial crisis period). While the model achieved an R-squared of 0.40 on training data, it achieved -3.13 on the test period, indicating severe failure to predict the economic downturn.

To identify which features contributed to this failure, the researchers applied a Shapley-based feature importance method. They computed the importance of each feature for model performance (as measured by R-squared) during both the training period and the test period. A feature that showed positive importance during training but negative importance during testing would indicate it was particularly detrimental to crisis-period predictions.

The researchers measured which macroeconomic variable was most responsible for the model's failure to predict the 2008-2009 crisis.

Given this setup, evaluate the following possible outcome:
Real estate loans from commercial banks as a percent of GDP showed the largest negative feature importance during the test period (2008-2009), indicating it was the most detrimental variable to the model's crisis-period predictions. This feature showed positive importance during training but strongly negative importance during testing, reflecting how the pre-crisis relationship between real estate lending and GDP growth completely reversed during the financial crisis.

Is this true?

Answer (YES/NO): YES